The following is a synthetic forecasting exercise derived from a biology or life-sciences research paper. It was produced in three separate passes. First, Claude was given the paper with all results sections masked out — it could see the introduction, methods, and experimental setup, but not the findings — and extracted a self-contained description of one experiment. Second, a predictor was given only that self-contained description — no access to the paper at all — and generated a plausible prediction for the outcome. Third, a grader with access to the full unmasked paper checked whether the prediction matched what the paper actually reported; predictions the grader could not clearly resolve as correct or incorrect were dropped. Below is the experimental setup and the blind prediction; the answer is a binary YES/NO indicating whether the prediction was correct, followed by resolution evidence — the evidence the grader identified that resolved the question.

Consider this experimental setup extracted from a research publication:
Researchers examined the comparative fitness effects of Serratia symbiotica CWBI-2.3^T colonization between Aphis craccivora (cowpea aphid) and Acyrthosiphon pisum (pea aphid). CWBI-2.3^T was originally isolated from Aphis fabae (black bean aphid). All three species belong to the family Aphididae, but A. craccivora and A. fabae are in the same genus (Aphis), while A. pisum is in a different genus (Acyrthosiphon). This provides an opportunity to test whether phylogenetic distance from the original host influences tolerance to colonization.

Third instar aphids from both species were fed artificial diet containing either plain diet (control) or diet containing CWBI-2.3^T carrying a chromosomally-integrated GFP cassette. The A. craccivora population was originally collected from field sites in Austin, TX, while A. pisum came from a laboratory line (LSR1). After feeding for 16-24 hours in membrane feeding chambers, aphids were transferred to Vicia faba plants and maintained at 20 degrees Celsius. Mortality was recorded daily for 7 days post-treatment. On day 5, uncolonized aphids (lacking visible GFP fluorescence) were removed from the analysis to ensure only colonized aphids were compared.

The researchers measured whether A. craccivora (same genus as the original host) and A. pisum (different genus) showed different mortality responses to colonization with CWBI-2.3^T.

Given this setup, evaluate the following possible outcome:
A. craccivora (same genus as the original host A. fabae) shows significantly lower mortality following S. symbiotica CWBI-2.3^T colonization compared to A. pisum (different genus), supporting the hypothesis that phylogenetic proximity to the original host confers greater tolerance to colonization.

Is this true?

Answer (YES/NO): NO